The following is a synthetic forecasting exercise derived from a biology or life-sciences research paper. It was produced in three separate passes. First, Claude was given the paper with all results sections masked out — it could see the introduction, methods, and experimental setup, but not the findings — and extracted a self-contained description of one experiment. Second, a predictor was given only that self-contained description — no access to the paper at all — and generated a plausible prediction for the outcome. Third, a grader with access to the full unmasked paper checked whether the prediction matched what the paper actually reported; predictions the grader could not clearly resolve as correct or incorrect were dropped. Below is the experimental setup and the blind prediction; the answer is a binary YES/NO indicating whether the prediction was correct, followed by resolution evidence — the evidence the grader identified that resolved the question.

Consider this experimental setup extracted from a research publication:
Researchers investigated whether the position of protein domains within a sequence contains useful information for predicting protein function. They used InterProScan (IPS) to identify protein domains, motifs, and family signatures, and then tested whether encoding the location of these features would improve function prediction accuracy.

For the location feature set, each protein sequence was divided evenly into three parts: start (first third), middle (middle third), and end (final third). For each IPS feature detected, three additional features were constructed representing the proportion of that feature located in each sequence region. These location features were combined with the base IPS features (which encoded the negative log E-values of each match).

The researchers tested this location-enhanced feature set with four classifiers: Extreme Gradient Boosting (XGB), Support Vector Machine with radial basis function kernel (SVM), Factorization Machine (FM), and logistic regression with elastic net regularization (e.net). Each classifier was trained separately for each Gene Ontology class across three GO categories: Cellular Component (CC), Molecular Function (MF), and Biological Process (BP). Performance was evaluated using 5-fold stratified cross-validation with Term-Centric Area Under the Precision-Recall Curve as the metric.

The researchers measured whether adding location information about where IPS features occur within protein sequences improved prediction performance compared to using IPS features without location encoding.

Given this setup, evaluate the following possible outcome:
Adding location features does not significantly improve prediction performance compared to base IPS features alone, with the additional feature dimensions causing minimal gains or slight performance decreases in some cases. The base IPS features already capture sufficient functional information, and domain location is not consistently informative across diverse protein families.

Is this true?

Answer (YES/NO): NO